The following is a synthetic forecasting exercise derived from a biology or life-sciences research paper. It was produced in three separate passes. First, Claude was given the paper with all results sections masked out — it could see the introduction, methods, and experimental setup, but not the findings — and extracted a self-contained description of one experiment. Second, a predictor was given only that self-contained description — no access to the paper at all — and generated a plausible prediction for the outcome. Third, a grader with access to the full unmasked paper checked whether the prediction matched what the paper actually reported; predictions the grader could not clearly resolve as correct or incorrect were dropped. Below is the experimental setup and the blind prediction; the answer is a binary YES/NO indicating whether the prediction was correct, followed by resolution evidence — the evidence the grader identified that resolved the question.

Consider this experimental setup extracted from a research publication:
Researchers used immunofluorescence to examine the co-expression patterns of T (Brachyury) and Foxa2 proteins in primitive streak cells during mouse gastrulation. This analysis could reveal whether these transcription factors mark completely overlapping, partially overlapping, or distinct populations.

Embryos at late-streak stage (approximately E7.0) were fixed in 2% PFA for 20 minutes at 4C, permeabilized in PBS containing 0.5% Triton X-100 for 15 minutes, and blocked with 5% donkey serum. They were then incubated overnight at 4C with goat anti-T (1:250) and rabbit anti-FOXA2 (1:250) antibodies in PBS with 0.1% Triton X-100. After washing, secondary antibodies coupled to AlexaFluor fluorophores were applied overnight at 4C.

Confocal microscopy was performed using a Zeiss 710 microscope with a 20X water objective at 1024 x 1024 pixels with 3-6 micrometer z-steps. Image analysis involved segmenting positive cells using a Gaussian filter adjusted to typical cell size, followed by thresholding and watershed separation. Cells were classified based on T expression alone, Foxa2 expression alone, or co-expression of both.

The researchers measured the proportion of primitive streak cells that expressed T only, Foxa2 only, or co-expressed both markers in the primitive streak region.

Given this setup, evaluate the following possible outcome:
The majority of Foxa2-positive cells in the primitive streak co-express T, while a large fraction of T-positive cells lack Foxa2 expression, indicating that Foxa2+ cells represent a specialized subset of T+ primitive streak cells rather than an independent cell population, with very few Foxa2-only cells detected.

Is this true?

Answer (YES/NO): NO